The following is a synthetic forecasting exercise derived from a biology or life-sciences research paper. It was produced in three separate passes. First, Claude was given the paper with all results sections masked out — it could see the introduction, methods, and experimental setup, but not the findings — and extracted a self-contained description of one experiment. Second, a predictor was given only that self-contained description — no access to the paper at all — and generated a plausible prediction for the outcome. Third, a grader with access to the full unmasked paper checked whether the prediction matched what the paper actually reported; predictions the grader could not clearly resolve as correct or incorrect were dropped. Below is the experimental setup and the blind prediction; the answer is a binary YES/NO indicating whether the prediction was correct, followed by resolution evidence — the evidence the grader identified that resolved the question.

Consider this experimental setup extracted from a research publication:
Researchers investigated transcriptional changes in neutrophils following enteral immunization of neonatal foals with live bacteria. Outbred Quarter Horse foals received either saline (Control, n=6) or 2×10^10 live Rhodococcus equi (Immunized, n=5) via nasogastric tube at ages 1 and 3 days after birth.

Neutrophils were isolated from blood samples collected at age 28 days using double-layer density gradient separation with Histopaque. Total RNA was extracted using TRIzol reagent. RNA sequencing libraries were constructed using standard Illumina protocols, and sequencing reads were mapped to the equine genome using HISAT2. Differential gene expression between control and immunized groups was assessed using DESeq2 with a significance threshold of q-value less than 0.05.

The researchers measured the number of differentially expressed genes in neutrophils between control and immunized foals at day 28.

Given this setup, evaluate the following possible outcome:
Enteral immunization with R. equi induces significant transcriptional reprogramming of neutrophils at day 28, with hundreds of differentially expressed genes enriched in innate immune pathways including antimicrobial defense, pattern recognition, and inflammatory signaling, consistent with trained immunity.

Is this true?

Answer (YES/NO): YES